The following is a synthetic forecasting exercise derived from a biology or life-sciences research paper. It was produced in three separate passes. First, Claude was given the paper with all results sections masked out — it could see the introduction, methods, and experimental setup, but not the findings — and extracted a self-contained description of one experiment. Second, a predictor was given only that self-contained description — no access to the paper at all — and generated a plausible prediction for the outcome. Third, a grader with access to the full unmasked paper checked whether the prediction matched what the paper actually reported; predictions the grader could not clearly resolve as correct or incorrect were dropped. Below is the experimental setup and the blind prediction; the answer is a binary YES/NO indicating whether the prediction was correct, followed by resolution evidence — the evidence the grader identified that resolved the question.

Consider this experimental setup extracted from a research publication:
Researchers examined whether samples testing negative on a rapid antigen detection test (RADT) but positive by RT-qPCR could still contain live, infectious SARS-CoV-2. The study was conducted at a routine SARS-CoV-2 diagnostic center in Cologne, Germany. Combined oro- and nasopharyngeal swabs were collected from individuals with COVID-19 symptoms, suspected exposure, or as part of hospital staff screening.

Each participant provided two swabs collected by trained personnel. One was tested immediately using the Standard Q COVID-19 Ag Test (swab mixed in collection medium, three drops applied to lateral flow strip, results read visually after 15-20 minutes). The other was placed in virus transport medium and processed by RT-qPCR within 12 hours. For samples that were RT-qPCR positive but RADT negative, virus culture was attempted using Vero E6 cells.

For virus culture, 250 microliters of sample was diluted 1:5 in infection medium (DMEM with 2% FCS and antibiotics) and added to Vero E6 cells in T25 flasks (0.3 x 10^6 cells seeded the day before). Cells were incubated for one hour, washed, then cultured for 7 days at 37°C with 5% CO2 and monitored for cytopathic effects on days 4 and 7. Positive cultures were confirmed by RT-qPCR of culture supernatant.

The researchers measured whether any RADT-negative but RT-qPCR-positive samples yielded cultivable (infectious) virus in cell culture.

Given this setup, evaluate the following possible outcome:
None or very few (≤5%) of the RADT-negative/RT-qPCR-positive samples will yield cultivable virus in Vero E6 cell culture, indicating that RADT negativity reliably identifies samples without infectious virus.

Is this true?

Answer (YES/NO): YES